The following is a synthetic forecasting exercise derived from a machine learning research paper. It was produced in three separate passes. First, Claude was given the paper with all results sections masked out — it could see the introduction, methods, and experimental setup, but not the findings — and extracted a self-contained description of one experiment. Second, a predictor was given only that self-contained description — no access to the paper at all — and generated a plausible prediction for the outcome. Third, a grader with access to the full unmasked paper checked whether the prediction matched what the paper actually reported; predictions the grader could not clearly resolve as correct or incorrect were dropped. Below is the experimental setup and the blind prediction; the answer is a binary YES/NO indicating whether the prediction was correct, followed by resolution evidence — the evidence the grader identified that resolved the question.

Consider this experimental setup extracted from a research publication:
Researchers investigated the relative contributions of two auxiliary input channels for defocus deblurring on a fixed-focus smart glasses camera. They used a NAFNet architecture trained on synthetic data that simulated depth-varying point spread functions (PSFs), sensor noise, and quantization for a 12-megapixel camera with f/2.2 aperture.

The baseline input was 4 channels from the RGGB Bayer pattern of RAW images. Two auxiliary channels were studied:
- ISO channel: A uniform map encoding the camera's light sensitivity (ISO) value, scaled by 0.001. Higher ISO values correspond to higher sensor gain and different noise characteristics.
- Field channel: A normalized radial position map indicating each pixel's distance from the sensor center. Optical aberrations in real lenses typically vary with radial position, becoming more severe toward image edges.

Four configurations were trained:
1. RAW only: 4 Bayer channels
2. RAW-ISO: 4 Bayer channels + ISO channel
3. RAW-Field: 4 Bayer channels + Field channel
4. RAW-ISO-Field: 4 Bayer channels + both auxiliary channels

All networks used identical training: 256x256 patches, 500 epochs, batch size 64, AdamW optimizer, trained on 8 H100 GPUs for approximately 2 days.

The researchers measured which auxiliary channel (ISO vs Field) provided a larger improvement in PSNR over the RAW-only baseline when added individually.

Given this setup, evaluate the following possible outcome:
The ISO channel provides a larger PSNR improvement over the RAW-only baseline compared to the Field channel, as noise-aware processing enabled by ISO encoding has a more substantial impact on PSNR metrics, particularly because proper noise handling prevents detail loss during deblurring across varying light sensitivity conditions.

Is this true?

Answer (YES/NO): YES